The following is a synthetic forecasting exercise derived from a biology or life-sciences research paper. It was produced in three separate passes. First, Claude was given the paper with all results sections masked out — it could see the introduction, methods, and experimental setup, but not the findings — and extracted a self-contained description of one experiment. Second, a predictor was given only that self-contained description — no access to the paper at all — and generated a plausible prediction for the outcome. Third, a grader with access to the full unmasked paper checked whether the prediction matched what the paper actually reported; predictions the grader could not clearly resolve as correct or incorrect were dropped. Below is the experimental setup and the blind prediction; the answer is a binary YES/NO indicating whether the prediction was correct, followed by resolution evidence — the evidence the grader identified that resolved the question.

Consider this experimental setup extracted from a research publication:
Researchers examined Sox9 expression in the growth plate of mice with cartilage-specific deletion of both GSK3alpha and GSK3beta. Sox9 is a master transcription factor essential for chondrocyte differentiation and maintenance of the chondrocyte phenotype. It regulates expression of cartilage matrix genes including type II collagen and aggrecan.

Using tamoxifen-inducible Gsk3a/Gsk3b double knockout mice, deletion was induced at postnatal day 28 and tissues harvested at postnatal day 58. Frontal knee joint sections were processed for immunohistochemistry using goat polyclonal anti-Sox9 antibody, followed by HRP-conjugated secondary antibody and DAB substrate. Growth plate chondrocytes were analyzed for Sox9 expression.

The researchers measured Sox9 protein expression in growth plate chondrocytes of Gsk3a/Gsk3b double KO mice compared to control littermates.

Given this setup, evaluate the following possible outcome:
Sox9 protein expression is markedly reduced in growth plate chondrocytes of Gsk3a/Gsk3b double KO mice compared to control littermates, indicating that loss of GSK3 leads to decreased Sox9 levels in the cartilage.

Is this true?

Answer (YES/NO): NO